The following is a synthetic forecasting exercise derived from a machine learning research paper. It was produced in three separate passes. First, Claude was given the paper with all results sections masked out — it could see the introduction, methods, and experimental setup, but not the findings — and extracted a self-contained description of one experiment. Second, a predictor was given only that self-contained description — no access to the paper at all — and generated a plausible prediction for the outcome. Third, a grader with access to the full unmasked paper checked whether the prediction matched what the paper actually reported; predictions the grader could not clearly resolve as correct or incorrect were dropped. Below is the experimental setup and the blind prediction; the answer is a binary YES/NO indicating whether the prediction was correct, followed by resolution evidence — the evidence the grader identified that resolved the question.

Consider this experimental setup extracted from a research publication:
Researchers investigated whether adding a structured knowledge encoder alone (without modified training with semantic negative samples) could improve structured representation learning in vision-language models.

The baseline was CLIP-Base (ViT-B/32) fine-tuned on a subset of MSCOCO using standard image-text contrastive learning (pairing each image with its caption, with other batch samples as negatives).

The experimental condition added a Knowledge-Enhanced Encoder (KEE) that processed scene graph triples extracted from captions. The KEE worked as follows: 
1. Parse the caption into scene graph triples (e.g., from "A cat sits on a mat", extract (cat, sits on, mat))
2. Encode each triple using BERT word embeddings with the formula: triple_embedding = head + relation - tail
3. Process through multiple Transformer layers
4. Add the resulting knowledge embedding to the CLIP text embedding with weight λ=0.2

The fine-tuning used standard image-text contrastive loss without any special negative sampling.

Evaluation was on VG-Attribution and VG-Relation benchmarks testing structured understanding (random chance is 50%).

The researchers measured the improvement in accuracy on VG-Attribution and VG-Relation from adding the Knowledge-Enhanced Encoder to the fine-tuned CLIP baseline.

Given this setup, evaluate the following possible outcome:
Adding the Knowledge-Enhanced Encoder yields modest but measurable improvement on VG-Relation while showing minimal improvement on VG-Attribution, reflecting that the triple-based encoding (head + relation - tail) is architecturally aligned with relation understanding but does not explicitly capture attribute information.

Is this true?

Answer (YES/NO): NO